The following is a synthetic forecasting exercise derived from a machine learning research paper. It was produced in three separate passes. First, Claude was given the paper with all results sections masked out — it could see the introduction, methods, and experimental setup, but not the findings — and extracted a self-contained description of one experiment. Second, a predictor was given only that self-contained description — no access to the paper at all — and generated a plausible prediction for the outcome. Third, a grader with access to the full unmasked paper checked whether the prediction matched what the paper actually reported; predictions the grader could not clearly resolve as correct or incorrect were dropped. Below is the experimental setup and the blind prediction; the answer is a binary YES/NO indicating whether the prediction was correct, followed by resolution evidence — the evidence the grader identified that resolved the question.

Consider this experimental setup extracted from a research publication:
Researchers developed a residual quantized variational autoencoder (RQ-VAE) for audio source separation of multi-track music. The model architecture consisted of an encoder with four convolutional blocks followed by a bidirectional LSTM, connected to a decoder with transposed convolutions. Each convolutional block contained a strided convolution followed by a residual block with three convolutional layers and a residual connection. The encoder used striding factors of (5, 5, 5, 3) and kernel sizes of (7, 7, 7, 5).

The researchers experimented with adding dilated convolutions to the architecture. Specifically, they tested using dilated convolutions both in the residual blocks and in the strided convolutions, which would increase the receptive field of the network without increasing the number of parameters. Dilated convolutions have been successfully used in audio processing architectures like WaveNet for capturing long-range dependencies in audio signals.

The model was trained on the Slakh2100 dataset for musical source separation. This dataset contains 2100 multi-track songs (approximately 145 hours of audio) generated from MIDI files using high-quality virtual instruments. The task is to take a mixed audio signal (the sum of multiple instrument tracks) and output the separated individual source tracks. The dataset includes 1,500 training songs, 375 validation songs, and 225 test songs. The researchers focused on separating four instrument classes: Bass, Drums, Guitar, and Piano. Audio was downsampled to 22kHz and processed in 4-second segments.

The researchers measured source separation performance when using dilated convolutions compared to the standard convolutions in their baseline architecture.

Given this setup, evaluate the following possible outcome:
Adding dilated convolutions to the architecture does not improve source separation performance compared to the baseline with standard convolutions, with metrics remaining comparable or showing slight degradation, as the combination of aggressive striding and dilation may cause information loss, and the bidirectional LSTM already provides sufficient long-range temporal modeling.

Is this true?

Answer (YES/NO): YES